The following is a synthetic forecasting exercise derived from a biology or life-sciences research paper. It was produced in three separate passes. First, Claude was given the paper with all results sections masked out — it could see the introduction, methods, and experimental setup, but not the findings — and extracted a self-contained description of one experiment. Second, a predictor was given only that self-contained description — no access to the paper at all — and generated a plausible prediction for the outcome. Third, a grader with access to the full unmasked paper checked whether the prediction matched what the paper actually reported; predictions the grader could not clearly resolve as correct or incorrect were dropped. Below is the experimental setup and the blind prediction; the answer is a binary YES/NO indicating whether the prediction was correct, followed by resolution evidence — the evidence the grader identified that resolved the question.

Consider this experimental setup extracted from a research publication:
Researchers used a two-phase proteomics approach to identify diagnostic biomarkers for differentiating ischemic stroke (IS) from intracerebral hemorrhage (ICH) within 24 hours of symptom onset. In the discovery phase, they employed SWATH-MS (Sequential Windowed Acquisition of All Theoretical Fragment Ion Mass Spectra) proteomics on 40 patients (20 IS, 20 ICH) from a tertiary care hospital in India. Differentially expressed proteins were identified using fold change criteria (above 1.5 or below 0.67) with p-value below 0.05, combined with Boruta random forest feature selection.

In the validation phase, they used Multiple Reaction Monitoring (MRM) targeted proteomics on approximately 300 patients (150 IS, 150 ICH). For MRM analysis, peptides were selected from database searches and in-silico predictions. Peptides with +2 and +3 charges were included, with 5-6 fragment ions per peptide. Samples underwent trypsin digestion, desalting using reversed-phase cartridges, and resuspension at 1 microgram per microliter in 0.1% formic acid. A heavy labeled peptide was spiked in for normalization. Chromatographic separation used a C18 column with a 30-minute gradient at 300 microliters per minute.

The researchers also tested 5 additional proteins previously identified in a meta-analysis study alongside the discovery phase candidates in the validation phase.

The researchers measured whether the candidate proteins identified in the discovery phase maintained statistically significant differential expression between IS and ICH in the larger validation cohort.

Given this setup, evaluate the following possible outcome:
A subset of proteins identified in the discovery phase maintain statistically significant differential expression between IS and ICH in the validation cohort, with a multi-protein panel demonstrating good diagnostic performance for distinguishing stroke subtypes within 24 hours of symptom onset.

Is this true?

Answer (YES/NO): YES